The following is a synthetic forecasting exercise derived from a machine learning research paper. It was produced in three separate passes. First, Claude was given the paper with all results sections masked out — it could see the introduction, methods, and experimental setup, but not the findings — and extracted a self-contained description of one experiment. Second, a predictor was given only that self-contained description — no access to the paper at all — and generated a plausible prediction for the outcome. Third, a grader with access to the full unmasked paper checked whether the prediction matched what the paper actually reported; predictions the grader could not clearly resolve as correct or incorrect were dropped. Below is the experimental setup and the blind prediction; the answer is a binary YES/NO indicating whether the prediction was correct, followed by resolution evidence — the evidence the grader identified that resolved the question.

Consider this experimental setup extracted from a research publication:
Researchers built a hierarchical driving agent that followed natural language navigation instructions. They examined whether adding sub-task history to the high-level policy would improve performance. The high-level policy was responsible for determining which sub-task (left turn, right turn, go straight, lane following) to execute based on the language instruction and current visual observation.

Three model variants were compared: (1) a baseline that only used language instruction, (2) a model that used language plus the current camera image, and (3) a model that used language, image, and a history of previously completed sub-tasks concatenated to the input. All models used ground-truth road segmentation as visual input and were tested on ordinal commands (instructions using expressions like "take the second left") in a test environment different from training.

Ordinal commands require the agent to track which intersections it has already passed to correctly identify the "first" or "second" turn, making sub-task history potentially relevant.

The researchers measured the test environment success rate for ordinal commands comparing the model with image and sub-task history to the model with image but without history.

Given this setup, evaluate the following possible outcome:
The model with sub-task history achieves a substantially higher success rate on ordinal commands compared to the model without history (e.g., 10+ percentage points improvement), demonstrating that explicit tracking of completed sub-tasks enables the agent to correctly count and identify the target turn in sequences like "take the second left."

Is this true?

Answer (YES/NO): YES